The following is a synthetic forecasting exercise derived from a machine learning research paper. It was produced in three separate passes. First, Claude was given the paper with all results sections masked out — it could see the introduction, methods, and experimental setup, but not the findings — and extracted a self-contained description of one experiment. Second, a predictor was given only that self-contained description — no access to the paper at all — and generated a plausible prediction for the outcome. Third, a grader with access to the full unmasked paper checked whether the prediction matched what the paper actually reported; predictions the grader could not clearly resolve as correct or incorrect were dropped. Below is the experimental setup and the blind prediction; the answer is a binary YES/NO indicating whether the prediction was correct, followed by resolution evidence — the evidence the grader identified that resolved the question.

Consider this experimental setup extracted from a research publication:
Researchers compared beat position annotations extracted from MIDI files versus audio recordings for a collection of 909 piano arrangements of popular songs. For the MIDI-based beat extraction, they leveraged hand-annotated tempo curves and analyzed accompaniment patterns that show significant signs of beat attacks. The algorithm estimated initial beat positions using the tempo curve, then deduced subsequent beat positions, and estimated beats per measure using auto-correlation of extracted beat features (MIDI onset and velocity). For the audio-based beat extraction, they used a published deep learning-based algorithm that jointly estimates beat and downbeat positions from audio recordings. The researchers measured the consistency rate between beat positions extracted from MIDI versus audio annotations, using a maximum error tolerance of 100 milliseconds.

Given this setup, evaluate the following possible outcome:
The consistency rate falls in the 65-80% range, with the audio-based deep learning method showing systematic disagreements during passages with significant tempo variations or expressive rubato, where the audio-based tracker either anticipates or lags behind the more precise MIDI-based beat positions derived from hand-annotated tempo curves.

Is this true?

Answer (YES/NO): NO